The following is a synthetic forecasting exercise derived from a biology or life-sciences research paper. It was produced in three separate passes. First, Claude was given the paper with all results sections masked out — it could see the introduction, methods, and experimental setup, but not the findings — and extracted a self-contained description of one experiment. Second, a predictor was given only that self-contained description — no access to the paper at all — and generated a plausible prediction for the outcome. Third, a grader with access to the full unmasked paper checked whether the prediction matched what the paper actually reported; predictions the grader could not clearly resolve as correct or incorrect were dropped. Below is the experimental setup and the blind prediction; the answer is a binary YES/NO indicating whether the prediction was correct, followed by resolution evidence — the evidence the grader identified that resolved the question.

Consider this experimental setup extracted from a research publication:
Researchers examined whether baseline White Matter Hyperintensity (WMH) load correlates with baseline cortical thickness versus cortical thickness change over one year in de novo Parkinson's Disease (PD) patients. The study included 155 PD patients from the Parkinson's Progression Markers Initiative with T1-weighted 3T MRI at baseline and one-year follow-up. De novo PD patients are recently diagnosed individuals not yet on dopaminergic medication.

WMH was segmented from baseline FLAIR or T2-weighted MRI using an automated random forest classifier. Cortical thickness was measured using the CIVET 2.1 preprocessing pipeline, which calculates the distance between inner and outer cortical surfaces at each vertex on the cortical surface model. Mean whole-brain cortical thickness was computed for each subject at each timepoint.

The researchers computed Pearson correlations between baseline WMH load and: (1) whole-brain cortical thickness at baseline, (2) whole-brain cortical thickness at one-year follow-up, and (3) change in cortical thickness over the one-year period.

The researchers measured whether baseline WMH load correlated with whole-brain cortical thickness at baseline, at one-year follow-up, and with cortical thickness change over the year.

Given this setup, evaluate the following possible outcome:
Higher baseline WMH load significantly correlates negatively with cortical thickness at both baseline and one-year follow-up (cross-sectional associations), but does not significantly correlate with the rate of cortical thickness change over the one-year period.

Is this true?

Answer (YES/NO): NO